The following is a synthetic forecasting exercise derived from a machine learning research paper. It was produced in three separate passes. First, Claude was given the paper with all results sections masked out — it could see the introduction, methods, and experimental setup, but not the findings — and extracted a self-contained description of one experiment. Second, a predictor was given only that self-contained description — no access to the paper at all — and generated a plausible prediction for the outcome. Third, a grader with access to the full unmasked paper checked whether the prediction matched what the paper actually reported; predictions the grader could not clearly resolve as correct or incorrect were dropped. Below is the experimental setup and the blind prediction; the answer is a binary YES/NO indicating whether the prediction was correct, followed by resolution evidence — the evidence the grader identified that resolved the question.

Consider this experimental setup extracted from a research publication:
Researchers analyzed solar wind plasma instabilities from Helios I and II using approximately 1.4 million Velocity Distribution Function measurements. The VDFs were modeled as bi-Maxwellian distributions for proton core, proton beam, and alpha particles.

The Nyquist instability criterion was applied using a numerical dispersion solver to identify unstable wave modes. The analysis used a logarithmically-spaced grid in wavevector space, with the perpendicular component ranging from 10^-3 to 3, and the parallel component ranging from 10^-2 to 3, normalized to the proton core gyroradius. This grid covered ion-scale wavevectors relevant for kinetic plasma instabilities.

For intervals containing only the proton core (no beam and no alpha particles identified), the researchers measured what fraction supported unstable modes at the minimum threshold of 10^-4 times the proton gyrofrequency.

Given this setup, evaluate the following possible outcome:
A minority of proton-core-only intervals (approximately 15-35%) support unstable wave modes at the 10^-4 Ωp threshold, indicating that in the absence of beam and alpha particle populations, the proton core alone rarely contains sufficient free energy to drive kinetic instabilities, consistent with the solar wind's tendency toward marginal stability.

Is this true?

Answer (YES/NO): YES